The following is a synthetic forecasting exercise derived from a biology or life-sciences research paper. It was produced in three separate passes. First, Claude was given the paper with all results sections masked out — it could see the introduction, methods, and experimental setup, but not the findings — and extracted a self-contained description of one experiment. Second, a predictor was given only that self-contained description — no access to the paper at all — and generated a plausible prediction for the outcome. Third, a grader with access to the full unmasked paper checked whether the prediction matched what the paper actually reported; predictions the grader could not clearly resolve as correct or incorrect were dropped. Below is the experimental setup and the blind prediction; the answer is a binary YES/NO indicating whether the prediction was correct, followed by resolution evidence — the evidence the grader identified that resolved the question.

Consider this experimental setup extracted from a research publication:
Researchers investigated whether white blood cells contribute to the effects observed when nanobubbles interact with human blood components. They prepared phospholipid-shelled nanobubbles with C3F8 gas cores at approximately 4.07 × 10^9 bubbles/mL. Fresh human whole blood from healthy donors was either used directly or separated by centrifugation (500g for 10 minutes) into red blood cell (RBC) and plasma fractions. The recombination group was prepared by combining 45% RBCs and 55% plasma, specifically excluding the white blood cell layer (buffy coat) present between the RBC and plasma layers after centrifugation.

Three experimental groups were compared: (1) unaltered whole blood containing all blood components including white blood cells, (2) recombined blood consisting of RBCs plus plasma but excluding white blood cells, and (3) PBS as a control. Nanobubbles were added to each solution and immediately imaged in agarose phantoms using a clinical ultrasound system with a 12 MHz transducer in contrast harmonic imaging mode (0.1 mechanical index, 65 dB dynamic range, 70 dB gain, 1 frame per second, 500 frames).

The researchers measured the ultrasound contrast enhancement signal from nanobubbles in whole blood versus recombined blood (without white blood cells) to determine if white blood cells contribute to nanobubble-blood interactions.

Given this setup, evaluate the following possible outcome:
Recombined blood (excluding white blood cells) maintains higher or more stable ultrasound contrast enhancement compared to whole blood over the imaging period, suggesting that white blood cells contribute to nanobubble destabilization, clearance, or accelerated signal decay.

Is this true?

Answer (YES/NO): NO